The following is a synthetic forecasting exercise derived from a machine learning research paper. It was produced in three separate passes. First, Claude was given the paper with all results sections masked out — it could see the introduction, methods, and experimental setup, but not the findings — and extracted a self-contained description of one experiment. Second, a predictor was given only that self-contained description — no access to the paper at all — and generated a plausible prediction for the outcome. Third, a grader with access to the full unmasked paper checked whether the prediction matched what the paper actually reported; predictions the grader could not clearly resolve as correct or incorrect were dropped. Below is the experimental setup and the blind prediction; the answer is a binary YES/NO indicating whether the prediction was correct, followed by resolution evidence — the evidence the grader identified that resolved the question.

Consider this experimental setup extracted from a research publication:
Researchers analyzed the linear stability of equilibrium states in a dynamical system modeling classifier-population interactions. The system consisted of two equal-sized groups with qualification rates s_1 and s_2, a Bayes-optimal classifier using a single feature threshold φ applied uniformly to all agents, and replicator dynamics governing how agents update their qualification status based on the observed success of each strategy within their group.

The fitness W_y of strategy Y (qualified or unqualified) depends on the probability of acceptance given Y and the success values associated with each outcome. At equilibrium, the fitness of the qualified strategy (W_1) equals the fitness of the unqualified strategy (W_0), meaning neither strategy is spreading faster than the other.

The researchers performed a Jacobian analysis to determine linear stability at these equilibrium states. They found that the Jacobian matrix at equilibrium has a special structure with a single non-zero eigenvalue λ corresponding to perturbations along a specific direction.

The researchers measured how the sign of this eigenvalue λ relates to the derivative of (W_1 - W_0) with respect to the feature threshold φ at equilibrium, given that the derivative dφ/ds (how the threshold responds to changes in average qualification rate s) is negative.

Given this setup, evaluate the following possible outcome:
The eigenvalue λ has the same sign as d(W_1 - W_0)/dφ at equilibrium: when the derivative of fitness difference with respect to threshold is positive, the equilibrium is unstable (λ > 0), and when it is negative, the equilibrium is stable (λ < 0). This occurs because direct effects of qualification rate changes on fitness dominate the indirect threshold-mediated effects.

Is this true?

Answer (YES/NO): NO